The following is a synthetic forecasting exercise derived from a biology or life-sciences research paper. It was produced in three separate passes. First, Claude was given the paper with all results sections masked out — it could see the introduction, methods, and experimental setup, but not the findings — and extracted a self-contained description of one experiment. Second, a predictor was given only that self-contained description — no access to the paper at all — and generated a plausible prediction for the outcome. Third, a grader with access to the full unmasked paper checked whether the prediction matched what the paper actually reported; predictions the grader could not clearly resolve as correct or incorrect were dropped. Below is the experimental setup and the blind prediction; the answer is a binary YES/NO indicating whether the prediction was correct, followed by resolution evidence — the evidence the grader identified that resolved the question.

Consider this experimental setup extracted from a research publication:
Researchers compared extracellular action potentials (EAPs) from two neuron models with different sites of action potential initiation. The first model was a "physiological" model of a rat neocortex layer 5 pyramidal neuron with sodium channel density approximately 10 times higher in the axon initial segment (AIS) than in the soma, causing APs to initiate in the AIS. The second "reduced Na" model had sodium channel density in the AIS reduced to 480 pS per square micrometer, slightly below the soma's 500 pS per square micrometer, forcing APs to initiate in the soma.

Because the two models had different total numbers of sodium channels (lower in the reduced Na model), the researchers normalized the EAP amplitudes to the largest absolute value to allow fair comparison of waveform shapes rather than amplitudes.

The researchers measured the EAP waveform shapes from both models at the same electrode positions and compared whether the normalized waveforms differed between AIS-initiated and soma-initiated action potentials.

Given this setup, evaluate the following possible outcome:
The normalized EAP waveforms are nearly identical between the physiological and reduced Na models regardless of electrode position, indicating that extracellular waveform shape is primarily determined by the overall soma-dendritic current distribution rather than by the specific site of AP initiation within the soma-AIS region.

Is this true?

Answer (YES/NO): NO